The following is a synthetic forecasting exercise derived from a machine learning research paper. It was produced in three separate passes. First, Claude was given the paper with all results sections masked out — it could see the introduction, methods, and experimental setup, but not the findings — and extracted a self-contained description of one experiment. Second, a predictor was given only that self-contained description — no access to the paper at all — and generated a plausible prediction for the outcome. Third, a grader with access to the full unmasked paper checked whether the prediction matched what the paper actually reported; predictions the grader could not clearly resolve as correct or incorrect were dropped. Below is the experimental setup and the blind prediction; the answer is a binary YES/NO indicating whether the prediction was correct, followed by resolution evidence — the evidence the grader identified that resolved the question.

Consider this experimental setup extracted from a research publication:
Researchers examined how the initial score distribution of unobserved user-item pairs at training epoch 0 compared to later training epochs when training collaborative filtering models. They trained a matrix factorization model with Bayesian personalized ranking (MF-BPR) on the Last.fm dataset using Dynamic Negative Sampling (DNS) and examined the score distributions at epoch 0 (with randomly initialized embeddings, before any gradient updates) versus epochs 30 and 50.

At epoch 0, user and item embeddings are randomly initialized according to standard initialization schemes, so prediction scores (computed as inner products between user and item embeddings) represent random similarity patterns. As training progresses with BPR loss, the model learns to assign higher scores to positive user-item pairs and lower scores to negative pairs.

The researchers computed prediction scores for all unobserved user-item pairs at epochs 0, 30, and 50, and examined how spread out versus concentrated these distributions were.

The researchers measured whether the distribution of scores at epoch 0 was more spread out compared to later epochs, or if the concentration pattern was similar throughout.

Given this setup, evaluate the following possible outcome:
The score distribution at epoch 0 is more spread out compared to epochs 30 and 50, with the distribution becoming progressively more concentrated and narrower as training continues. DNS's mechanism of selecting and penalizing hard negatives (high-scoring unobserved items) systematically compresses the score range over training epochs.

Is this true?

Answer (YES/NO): YES